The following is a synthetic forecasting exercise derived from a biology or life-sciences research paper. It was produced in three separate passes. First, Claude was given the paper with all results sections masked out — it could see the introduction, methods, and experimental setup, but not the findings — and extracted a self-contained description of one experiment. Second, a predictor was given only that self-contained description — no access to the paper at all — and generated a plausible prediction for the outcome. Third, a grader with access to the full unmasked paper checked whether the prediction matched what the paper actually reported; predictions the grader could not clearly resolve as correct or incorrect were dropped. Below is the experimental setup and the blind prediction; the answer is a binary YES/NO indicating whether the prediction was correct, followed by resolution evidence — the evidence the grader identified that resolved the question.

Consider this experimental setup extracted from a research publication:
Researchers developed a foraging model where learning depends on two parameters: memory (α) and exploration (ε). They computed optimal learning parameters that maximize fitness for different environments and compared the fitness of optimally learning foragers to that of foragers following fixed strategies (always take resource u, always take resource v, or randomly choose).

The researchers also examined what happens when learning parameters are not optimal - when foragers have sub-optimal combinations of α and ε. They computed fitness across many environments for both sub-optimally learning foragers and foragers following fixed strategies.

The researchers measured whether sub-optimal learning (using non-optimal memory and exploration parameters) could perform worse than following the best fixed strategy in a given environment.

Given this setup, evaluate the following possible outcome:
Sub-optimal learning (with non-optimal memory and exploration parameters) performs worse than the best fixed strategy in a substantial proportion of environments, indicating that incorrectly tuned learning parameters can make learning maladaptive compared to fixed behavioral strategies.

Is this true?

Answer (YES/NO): YES